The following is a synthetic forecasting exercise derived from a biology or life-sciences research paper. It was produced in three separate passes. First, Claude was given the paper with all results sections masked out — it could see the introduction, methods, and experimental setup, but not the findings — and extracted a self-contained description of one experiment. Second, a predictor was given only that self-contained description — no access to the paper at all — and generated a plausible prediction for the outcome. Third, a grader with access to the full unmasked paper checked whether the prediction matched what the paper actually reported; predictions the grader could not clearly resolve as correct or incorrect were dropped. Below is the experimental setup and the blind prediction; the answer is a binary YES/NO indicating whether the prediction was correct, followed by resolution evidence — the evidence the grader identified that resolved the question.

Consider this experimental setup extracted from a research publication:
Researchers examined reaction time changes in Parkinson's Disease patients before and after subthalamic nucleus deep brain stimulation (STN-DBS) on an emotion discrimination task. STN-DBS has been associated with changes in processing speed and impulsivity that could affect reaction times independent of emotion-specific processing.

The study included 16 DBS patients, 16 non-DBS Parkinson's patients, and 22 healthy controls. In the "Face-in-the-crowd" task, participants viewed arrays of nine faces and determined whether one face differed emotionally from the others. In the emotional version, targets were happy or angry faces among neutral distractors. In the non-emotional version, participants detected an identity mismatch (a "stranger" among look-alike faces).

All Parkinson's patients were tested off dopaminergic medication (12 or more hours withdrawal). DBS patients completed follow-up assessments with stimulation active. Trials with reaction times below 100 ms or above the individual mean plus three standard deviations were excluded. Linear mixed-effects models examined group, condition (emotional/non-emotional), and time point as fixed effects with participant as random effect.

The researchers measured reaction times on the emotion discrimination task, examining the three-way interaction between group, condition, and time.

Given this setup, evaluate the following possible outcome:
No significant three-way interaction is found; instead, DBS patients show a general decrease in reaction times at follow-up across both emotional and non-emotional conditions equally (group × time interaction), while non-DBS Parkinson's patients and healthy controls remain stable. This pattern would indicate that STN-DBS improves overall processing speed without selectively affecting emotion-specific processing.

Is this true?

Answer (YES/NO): NO